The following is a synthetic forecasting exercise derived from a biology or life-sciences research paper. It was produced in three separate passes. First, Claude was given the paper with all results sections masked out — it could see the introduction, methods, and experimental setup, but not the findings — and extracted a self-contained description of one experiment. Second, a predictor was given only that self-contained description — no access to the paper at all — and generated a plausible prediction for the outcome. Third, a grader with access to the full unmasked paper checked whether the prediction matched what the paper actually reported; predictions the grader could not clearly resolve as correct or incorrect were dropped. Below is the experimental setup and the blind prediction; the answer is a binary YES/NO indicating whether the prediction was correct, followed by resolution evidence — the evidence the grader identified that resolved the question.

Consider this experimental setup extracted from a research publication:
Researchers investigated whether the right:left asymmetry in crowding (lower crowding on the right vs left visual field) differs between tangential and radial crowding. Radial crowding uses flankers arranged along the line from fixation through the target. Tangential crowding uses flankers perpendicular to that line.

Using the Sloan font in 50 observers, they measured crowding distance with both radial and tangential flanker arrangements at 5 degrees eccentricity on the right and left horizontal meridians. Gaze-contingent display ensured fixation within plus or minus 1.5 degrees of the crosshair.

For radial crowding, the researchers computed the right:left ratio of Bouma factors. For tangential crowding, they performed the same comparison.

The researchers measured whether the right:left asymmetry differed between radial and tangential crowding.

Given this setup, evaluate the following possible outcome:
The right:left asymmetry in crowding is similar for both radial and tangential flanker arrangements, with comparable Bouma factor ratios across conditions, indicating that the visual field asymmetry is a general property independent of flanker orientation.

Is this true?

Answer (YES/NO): NO